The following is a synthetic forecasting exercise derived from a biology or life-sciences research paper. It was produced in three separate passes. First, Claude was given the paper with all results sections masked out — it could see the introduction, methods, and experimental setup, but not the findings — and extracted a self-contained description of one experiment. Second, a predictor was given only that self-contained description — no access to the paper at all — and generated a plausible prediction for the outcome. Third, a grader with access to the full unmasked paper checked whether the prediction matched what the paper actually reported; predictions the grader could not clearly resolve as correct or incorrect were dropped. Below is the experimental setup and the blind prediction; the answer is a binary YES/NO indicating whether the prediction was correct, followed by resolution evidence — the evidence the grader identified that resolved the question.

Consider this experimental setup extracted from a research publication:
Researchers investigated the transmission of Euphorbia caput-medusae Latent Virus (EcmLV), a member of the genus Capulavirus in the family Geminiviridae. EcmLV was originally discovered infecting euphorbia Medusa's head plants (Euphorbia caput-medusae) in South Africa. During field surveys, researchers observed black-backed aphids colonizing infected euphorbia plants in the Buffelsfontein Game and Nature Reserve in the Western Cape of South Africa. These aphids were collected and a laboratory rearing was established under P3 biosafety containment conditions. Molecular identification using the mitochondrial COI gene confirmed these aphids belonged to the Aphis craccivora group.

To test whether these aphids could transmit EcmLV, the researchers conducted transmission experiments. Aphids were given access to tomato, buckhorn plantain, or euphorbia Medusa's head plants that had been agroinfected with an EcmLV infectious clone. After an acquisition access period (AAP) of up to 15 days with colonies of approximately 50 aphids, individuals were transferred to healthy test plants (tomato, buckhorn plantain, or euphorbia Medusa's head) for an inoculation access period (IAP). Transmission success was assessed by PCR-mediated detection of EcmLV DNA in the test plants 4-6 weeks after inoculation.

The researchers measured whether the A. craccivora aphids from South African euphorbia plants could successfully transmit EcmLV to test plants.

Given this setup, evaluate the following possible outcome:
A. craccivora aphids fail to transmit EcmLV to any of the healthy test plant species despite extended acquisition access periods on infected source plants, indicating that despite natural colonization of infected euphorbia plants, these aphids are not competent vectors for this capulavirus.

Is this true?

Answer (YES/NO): NO